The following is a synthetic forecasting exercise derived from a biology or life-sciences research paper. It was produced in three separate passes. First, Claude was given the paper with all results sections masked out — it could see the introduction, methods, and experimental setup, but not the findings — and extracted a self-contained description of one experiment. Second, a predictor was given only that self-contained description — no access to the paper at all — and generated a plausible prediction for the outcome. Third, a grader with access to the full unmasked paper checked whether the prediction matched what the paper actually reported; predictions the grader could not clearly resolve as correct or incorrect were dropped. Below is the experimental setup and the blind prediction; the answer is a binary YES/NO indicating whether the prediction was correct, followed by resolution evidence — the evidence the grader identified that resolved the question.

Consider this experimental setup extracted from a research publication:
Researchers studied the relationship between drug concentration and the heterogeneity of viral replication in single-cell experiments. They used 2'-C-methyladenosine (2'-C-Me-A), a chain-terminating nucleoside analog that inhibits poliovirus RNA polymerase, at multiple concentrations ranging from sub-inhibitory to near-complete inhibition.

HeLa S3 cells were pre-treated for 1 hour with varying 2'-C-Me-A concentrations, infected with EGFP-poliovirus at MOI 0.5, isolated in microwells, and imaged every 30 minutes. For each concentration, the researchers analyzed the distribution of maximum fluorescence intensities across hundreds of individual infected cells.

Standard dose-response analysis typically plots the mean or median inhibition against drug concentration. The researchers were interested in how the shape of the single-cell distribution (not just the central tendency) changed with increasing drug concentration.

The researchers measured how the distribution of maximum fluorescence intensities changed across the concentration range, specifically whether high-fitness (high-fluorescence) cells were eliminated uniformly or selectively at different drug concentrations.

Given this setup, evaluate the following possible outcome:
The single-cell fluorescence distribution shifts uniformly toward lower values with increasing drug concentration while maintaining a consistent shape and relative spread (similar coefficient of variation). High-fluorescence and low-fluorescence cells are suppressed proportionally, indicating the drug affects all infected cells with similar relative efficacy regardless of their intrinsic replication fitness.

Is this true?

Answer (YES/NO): NO